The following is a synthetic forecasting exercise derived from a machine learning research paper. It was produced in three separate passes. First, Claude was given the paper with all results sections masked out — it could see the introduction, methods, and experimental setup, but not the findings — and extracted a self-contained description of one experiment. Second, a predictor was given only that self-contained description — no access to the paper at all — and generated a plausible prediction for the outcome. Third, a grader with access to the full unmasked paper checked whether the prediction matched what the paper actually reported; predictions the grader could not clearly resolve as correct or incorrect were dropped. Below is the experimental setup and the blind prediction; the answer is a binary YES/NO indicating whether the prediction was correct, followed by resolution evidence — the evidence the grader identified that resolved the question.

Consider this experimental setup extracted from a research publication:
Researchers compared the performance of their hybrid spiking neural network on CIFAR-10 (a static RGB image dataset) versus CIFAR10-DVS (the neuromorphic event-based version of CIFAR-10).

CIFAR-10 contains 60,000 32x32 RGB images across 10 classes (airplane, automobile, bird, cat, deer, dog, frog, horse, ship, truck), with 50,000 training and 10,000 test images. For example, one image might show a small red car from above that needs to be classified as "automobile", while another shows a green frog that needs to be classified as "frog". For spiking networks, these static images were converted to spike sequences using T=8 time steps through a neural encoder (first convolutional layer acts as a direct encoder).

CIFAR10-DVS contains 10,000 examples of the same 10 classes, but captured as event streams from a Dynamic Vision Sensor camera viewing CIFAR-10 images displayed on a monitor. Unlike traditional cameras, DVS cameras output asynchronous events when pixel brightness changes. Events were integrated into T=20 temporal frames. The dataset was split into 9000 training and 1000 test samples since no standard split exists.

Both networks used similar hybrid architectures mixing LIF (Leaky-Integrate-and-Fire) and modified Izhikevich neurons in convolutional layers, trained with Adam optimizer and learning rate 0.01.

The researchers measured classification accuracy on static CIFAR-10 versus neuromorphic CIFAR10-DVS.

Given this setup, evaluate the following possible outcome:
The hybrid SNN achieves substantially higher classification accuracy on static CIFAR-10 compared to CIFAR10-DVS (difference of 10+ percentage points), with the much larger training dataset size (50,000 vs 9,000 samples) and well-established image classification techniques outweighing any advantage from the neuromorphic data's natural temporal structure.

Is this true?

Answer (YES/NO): YES